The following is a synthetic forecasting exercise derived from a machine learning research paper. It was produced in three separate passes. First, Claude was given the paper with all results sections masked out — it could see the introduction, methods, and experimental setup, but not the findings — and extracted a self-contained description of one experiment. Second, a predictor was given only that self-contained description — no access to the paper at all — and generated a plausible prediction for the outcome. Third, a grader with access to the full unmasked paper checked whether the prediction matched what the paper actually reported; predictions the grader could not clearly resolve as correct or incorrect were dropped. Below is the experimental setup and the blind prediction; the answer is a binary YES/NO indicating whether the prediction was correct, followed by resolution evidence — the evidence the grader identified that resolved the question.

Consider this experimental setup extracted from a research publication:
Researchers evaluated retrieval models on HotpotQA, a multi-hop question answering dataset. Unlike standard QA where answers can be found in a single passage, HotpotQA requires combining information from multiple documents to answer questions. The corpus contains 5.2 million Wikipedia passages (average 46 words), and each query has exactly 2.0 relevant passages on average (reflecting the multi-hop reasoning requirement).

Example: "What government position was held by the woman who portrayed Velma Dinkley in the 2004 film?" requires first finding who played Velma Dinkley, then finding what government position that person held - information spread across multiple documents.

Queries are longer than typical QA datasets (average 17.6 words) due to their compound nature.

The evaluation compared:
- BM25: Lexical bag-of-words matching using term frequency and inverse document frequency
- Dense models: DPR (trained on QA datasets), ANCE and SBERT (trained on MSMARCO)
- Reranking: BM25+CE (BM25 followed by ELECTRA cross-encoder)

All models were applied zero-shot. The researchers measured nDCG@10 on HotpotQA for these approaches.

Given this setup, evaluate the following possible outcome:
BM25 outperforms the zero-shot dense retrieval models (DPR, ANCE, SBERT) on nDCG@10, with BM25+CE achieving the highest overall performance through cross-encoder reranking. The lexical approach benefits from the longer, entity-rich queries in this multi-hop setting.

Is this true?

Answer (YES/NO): YES